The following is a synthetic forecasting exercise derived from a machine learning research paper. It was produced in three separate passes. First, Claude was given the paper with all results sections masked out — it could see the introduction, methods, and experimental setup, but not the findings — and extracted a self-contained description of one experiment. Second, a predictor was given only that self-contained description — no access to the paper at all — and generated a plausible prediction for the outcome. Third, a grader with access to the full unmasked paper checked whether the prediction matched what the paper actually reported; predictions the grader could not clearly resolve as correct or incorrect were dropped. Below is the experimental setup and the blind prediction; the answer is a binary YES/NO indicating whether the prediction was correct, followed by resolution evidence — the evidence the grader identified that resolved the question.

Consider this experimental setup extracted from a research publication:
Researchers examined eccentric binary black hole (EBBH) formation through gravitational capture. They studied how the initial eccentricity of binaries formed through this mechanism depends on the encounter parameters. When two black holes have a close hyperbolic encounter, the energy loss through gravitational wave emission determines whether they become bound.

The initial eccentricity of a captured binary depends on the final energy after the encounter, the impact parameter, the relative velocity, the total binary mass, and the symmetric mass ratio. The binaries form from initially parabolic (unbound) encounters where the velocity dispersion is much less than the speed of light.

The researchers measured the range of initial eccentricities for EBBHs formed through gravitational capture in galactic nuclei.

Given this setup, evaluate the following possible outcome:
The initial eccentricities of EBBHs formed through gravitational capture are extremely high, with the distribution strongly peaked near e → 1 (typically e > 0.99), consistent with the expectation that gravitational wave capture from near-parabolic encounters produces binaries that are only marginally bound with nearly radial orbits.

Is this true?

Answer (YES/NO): NO